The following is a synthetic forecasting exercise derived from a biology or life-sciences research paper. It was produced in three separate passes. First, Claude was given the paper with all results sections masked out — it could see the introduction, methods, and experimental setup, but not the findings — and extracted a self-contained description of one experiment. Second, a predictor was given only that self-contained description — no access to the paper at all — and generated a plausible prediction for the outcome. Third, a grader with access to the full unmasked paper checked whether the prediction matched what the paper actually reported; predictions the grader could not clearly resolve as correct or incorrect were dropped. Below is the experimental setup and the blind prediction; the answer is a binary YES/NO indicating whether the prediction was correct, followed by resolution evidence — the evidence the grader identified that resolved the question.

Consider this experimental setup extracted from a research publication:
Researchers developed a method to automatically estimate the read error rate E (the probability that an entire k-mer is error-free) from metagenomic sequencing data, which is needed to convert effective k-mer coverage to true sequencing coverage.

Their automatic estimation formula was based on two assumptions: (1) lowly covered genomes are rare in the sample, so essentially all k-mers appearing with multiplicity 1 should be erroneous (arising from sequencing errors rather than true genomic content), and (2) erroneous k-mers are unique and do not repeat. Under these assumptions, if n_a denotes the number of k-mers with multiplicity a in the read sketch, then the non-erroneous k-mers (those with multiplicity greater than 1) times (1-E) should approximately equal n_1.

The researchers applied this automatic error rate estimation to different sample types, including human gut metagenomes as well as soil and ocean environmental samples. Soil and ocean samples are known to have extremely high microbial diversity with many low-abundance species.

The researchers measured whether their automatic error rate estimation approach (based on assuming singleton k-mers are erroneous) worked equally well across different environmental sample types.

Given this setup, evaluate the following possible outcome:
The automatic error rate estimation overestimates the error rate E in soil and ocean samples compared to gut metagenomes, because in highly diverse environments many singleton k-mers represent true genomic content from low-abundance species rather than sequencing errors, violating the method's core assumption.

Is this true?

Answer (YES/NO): YES